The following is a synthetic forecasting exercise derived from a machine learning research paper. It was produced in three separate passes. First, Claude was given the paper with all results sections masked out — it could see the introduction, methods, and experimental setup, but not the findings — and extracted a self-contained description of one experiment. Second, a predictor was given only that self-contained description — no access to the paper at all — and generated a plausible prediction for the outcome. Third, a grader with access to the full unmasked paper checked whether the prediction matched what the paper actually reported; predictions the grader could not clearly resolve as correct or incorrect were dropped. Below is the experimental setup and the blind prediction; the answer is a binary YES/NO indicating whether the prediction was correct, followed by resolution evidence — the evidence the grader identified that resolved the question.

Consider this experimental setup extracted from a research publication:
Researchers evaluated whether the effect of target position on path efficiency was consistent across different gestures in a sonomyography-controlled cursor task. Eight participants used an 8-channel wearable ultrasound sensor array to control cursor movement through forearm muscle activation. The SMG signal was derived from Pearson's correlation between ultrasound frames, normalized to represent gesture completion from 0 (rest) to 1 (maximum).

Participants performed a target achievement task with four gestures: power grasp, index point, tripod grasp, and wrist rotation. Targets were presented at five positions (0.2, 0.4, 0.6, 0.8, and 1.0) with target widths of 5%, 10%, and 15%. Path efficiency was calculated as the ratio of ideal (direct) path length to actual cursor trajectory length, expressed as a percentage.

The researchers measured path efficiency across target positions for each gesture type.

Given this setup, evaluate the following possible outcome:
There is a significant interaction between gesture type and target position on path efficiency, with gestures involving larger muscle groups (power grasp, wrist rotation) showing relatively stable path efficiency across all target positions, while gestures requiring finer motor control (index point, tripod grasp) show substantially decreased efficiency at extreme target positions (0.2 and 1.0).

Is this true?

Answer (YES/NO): NO